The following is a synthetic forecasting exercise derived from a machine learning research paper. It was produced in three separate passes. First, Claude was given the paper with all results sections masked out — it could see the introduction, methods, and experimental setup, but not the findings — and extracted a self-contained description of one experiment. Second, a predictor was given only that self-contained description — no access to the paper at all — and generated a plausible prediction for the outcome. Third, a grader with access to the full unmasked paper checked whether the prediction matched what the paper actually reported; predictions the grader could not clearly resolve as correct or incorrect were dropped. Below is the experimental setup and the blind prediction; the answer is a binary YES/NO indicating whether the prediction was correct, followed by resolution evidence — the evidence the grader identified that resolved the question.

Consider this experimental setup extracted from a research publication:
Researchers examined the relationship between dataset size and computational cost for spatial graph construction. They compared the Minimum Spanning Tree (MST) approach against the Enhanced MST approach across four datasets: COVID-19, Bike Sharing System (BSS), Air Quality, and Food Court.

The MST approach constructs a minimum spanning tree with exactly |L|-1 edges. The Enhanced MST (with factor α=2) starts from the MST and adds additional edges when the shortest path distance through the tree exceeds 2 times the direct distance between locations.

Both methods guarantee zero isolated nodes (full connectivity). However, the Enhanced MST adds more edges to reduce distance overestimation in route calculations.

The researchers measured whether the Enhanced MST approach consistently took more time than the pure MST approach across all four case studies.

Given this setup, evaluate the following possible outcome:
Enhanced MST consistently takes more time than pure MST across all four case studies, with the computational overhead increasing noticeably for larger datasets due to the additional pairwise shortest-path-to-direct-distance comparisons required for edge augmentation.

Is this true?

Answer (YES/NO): NO